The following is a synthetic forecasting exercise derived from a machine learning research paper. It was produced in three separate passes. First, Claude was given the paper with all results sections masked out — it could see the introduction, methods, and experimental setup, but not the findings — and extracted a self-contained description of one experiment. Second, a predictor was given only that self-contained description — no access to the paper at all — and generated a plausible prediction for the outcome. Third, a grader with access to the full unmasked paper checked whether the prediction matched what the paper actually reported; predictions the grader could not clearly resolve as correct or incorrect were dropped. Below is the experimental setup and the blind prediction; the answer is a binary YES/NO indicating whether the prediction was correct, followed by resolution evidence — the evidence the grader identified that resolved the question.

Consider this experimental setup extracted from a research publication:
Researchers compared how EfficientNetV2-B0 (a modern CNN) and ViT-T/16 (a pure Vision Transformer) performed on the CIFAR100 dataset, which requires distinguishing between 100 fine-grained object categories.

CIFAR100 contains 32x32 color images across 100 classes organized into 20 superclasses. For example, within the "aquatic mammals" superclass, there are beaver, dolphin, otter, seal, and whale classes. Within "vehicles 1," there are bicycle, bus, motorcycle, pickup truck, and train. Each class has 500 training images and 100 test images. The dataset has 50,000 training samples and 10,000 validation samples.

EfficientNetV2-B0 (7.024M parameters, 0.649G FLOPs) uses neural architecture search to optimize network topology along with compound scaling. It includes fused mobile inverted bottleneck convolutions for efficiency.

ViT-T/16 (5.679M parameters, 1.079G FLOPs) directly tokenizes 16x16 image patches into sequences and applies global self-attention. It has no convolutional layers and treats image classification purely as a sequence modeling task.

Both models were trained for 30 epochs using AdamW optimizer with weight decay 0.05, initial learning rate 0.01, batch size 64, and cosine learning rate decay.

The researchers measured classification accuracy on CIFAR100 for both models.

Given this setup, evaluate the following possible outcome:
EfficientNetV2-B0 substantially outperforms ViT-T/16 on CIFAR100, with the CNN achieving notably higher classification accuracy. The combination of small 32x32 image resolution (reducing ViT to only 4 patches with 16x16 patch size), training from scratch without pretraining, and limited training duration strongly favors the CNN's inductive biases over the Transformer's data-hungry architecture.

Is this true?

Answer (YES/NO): YES